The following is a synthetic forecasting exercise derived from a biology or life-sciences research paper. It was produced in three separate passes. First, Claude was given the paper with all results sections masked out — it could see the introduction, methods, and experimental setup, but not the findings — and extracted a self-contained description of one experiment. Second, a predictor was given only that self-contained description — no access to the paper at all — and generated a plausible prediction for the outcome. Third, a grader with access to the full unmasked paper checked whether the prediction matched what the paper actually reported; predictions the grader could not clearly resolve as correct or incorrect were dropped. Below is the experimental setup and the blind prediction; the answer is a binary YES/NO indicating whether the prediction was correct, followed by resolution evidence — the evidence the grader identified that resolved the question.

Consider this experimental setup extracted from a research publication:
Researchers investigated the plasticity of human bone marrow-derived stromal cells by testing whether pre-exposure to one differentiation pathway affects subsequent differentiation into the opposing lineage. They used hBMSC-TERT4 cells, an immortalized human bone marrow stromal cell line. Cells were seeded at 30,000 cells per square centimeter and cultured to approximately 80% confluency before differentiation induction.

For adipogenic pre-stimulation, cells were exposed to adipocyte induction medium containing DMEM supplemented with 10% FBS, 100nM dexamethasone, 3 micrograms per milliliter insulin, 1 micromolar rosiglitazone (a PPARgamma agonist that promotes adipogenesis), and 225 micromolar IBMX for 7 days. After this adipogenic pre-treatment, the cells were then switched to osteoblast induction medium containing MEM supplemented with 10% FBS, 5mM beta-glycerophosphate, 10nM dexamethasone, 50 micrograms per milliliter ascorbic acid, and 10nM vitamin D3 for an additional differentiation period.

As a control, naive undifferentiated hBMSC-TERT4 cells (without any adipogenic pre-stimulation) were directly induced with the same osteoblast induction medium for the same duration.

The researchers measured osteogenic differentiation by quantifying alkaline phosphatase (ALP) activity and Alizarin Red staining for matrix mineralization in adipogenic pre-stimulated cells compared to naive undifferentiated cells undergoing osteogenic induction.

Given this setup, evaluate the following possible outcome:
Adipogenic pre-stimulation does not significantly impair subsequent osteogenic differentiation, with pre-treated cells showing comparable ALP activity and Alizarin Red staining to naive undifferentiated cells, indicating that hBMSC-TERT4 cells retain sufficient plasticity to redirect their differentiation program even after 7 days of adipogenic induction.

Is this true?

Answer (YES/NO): NO